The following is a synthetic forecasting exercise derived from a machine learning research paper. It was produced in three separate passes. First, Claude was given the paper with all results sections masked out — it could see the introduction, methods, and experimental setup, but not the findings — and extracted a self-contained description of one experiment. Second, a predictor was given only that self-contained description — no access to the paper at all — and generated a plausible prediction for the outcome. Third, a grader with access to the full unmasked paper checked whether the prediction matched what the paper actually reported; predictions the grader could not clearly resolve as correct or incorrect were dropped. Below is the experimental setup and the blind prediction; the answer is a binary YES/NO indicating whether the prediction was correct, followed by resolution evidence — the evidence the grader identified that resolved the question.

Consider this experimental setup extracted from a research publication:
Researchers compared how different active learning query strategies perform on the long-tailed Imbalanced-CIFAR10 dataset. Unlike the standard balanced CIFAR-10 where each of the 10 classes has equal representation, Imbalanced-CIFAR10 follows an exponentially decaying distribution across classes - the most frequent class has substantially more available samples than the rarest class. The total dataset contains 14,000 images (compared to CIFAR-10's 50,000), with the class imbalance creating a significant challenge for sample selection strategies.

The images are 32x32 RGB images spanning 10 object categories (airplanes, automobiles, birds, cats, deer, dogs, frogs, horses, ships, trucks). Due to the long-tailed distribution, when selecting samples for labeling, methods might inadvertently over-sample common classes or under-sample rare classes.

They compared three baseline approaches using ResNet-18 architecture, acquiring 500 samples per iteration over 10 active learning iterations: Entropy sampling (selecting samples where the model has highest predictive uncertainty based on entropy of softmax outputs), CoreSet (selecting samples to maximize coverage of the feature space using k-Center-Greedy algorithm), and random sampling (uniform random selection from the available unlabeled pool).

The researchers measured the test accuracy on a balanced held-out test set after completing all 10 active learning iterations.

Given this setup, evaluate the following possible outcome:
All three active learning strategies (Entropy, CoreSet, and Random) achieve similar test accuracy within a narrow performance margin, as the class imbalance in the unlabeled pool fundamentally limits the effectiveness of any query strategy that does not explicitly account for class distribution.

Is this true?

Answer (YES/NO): NO